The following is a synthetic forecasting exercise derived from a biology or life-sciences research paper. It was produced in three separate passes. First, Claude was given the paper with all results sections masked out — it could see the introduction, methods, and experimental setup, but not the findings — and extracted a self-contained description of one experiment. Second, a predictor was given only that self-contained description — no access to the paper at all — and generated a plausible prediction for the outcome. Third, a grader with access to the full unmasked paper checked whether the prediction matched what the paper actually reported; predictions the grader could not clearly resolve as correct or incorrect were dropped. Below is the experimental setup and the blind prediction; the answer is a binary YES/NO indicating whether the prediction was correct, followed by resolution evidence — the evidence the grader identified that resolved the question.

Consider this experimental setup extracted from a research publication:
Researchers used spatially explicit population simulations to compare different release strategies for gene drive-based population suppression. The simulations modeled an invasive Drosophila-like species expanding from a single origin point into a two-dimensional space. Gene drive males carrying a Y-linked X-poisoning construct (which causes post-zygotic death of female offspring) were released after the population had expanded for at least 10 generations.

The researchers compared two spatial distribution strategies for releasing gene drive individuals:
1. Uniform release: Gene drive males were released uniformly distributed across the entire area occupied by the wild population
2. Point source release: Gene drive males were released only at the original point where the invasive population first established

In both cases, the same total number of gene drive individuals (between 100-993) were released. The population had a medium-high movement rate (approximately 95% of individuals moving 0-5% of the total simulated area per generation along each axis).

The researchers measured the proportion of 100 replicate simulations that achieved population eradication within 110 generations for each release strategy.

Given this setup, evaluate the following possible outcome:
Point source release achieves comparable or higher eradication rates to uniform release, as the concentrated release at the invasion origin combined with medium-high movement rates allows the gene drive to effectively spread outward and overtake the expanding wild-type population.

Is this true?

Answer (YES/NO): NO